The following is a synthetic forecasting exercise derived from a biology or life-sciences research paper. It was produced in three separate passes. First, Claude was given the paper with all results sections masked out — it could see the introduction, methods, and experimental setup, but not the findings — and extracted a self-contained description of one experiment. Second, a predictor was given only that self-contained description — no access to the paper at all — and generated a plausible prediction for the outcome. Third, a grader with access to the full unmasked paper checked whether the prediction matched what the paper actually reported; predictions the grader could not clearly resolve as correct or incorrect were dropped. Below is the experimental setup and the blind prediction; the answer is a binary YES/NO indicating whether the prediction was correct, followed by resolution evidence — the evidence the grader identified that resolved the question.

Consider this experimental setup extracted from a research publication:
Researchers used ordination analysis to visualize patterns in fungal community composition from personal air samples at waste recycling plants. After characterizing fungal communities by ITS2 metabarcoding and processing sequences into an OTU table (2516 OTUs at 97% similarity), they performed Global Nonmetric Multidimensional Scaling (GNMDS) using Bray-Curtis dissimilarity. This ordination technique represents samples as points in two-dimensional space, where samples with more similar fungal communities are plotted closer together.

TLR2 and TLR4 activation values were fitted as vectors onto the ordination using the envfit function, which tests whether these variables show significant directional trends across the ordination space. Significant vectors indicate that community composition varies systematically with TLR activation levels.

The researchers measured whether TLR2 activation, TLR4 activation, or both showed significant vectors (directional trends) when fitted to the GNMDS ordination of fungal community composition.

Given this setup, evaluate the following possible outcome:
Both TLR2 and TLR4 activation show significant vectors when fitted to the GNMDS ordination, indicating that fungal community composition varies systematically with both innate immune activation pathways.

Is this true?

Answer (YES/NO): YES